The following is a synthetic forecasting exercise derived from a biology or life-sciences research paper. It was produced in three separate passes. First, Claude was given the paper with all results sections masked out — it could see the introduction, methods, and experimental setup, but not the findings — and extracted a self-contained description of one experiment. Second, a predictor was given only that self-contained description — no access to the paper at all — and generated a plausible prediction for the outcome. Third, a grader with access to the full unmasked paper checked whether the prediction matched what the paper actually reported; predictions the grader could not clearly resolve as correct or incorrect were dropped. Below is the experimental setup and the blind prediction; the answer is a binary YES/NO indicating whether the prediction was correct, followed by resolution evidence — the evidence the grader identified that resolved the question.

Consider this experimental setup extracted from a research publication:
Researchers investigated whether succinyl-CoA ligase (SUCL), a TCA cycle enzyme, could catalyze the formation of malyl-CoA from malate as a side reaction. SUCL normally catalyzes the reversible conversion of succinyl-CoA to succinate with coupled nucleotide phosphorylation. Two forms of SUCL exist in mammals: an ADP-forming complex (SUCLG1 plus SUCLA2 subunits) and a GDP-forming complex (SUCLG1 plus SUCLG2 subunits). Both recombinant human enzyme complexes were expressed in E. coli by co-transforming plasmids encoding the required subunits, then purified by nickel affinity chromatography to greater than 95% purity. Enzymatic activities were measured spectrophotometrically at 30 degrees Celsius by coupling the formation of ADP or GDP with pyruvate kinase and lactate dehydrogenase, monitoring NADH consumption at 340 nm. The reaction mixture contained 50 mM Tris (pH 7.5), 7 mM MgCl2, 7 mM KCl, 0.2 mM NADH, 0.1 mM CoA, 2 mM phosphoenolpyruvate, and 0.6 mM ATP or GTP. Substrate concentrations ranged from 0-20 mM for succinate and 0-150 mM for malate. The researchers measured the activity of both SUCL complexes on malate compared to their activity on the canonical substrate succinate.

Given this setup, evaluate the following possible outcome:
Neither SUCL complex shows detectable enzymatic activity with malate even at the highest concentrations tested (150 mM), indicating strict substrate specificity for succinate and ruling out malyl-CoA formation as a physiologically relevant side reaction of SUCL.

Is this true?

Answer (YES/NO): NO